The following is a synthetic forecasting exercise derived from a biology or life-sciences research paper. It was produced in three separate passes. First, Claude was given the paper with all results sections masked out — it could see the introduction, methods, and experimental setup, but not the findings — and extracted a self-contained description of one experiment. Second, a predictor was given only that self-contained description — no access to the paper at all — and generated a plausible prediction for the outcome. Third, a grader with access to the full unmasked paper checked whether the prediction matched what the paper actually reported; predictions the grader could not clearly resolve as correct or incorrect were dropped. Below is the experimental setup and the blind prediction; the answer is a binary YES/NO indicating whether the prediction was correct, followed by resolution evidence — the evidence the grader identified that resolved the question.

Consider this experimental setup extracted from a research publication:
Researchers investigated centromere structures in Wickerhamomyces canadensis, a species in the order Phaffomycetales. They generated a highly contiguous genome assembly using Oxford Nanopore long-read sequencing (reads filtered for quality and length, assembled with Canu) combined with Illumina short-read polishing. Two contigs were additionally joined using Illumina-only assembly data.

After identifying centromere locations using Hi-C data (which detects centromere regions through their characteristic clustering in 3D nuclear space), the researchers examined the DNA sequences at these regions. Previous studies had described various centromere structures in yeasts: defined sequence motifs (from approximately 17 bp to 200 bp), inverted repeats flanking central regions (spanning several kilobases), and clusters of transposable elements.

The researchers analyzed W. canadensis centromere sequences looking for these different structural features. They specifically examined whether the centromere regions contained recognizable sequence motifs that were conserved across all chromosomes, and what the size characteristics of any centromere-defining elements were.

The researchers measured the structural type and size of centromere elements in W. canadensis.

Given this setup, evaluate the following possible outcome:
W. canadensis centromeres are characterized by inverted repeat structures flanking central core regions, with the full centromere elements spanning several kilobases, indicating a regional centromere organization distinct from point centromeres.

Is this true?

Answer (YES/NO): NO